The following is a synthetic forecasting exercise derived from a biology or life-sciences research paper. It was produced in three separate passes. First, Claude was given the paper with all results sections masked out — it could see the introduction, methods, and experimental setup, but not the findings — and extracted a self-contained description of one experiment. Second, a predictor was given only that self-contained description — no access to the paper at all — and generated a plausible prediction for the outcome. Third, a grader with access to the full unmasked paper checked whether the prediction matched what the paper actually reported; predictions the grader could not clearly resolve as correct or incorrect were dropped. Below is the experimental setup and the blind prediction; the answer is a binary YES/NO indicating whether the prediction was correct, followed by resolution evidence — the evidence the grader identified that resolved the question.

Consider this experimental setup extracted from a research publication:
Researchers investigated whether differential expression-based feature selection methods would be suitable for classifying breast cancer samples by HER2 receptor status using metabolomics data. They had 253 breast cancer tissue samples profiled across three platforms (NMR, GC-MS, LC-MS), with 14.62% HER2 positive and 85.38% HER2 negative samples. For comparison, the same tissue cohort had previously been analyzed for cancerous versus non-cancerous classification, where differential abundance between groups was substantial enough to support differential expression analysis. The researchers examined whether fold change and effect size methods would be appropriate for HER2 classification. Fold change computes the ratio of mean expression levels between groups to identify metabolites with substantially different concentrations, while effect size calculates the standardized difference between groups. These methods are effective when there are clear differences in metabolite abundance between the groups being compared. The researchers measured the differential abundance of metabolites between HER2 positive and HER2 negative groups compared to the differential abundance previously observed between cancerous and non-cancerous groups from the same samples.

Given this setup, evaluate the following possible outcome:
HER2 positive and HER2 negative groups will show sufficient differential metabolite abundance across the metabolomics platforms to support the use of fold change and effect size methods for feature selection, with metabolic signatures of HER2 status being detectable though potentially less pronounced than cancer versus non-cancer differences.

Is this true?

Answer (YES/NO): NO